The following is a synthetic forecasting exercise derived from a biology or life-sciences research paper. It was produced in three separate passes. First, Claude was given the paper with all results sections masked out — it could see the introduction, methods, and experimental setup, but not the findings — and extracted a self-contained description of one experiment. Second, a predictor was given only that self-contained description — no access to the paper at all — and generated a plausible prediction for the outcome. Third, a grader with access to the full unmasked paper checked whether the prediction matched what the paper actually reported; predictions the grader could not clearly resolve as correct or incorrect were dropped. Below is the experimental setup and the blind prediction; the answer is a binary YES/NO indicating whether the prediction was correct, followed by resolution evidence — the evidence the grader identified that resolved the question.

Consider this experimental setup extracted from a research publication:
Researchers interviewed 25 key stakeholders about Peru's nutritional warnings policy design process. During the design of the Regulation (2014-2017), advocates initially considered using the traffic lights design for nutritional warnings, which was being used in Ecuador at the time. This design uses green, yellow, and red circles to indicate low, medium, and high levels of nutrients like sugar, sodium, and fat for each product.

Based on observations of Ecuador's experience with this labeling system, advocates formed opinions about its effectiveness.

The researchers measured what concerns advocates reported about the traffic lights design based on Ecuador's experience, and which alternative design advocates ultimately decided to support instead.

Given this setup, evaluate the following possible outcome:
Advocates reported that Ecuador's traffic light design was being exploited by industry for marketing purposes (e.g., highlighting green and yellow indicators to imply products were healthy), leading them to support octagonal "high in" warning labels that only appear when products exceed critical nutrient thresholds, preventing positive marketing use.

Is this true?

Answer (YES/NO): NO